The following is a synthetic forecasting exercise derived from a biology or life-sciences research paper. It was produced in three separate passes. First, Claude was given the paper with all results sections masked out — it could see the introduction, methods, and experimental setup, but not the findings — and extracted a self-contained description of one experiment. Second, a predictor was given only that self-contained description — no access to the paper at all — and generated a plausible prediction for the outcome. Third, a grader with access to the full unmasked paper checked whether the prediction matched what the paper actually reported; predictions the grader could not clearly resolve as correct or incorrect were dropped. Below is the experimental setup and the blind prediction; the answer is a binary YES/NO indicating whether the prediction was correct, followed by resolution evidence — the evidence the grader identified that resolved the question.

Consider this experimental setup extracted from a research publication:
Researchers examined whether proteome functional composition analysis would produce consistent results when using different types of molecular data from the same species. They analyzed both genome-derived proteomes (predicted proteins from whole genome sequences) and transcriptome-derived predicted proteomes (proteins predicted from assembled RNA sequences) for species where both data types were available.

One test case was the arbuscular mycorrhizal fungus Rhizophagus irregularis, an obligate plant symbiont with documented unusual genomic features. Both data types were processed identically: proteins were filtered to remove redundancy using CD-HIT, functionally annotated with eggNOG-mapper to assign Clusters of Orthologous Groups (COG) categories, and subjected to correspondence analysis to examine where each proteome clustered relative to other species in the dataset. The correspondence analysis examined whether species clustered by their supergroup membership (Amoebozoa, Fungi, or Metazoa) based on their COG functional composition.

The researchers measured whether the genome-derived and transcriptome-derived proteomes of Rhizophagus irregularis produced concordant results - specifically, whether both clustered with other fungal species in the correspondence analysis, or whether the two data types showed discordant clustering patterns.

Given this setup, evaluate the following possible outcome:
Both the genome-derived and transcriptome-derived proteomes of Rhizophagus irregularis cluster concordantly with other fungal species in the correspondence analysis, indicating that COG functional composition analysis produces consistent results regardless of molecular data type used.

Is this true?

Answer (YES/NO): NO